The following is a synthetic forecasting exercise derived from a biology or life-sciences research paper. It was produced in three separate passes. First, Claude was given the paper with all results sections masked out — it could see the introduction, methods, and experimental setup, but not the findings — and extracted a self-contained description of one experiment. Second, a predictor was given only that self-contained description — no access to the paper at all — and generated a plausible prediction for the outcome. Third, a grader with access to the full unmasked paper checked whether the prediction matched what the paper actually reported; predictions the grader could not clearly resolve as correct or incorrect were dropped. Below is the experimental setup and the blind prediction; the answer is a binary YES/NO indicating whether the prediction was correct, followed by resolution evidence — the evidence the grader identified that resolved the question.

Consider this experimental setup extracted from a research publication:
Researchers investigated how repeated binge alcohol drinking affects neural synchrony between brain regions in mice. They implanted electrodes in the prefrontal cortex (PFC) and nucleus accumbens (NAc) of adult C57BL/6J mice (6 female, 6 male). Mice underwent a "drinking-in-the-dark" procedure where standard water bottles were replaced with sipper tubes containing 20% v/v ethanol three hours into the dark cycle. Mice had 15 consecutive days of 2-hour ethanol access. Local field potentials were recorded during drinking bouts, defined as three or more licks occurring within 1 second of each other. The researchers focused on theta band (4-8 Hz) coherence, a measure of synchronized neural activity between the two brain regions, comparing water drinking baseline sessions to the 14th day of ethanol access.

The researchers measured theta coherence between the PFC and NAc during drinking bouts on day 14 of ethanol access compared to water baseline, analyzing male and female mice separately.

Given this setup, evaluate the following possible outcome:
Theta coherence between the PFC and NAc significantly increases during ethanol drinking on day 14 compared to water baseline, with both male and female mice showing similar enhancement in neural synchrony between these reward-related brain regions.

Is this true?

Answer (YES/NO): NO